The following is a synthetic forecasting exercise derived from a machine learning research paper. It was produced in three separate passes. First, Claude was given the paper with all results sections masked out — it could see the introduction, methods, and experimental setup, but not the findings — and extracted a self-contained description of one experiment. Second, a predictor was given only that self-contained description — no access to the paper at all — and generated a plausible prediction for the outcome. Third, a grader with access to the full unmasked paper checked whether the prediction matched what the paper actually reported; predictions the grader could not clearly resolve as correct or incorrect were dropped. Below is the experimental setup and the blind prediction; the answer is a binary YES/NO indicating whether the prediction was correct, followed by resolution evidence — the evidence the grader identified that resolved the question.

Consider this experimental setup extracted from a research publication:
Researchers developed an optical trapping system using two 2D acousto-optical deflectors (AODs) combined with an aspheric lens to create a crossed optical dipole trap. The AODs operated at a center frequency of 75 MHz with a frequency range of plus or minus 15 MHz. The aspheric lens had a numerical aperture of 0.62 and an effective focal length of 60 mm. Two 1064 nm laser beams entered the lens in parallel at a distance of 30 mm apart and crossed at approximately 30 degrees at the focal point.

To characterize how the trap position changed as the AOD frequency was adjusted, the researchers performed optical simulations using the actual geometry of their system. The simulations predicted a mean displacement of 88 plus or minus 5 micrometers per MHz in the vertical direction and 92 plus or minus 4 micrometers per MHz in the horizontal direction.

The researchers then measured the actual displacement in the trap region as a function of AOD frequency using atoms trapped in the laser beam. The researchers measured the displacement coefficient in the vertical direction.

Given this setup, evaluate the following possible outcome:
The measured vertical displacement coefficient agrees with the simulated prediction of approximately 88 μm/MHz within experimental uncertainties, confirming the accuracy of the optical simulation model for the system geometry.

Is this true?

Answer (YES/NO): YES